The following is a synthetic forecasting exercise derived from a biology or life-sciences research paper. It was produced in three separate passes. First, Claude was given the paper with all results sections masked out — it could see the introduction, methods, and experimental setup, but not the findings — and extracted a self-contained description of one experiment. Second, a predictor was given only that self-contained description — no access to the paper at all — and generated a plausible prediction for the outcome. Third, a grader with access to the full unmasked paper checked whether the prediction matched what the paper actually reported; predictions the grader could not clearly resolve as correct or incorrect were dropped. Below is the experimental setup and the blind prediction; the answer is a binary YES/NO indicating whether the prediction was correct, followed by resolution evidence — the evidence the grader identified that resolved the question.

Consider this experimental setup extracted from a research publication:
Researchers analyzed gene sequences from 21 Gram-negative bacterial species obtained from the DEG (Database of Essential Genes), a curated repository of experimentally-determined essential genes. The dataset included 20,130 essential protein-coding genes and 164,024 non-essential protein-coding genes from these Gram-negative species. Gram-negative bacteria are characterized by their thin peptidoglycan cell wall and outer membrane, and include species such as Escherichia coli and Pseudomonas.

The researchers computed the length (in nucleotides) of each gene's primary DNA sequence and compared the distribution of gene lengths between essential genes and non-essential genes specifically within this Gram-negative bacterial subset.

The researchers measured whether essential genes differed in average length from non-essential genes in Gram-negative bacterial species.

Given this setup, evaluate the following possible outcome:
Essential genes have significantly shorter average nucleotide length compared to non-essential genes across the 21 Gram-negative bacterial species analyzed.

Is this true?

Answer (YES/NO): NO